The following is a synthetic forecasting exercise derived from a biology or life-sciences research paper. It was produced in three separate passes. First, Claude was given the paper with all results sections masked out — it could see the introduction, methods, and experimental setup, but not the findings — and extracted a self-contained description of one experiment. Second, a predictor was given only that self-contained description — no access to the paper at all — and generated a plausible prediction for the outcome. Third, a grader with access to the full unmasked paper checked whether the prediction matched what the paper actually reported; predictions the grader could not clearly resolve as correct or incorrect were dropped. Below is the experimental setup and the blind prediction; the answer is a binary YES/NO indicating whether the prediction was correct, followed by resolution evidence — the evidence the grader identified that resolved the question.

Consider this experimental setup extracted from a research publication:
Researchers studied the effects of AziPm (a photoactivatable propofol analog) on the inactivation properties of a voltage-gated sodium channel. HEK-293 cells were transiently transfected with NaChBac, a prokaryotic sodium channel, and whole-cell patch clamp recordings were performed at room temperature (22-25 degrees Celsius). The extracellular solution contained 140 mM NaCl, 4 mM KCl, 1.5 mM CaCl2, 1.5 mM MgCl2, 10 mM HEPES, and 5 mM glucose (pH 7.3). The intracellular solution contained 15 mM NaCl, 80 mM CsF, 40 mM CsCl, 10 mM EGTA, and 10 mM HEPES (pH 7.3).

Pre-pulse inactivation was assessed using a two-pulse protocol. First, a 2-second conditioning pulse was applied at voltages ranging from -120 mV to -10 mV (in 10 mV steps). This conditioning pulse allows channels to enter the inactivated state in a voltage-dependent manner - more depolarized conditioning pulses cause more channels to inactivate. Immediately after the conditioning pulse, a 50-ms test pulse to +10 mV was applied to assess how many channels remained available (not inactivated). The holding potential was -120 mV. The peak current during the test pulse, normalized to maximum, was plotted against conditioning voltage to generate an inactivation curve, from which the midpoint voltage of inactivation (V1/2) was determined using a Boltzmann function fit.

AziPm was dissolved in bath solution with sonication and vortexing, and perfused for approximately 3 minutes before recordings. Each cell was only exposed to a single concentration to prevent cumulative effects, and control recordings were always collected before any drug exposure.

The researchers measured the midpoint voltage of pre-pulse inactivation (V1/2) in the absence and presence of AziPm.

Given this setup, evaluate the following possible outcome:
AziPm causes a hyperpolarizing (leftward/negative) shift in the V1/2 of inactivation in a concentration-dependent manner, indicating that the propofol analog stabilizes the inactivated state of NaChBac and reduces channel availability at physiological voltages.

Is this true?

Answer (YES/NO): YES